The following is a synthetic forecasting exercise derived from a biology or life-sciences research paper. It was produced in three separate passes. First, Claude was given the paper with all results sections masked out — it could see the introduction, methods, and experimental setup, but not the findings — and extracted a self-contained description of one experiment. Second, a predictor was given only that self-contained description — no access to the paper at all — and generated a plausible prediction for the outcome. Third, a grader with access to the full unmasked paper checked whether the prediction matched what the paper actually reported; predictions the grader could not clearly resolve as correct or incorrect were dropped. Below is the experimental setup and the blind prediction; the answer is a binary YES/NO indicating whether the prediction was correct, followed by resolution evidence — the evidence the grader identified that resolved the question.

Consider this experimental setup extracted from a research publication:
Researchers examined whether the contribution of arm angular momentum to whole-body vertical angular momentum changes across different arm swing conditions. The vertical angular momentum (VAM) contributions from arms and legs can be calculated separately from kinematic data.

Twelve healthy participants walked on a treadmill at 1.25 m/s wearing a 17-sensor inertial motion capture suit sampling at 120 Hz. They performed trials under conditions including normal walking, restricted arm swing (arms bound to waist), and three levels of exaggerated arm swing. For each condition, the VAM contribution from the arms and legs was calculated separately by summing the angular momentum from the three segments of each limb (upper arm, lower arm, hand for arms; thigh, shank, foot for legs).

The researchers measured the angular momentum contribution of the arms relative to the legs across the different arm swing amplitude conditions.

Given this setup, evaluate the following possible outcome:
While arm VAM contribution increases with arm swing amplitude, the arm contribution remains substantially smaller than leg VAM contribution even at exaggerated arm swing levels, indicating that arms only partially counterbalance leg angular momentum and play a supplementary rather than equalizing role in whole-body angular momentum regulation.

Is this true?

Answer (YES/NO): NO